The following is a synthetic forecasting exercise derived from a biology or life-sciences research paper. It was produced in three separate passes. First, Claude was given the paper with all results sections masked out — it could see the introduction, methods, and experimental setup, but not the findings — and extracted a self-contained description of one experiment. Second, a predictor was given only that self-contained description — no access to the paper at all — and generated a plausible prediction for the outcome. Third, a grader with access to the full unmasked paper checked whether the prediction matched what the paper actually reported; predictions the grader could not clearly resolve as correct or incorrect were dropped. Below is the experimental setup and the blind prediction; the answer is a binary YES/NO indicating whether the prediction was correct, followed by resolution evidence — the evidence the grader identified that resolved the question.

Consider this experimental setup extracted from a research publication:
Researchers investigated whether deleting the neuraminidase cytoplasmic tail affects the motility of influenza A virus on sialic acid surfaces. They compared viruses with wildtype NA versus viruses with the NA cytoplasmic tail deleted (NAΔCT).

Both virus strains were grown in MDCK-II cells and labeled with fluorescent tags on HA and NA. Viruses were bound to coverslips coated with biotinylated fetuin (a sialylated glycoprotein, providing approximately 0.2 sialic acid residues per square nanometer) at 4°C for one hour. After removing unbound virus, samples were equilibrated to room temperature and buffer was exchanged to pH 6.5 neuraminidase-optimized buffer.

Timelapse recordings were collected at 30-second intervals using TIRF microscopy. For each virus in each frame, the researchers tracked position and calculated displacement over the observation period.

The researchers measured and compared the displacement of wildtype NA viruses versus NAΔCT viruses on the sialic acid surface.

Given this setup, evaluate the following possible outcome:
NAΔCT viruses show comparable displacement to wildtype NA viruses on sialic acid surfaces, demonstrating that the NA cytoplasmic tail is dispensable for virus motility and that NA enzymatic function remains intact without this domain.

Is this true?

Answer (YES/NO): NO